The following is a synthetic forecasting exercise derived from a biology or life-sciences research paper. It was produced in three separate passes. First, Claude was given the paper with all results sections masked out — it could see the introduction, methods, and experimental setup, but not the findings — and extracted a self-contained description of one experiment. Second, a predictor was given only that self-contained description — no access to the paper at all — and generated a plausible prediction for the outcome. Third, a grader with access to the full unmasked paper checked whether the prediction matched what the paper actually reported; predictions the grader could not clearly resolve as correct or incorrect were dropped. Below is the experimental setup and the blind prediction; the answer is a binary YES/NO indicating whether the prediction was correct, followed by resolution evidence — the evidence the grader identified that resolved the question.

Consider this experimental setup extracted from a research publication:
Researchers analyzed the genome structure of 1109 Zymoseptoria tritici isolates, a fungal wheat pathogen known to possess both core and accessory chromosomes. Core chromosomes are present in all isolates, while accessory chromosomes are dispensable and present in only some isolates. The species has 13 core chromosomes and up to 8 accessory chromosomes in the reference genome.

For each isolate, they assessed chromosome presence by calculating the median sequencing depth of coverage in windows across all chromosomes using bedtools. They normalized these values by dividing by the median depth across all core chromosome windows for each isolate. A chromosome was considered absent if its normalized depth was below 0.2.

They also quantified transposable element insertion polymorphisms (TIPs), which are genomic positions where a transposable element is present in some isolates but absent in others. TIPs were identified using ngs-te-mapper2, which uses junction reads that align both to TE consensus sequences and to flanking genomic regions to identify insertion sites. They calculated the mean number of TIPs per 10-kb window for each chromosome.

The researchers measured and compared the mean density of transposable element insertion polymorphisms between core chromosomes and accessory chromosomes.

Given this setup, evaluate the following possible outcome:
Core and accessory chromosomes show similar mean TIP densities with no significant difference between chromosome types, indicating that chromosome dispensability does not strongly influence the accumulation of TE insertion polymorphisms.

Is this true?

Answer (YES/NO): NO